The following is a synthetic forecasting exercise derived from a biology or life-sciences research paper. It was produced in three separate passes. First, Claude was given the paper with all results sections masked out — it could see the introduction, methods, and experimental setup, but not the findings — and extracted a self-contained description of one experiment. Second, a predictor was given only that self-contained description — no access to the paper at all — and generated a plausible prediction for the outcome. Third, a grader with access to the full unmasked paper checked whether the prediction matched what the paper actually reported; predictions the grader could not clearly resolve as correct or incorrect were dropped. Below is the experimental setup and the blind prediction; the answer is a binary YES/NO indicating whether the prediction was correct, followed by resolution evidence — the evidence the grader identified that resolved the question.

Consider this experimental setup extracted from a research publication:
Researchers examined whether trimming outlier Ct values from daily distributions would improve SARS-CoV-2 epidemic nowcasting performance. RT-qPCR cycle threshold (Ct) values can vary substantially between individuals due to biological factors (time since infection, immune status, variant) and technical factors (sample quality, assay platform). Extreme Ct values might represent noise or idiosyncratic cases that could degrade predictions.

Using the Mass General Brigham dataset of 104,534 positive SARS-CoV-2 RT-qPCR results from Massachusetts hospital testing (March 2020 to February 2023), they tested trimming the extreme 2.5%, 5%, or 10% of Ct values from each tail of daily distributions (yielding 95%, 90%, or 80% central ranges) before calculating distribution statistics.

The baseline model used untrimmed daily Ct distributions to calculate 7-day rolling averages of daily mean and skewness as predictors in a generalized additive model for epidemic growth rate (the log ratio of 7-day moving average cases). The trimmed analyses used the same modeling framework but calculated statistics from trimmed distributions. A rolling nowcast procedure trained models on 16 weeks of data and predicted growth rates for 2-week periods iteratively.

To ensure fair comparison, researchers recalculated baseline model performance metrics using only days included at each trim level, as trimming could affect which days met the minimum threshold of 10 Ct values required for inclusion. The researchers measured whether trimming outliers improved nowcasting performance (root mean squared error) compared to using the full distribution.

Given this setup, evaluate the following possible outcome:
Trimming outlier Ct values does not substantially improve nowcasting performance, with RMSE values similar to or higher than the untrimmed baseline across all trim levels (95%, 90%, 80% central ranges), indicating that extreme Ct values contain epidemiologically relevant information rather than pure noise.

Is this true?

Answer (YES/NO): NO